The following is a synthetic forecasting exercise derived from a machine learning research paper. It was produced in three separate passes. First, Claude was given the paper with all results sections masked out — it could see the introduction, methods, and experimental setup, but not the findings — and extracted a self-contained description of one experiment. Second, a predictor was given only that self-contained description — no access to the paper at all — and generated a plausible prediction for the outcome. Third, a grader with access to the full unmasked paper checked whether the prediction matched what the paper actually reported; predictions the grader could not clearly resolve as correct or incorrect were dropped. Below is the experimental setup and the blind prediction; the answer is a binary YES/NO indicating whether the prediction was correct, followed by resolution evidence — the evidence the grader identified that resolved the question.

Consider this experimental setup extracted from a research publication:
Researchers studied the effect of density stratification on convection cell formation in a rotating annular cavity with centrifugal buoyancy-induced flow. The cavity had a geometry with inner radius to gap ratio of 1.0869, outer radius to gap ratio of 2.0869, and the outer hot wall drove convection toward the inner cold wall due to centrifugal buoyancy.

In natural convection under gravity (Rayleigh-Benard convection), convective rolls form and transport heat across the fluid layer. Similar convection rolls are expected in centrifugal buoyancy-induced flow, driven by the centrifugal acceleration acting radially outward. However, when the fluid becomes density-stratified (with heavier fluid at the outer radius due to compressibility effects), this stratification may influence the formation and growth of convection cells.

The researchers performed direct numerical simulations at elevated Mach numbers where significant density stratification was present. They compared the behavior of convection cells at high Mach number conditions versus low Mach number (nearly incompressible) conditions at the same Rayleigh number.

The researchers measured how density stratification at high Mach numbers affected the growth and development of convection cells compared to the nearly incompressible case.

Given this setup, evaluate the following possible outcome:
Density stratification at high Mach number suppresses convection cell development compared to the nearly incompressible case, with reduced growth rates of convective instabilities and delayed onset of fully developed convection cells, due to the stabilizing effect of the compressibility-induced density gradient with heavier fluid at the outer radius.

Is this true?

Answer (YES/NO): YES